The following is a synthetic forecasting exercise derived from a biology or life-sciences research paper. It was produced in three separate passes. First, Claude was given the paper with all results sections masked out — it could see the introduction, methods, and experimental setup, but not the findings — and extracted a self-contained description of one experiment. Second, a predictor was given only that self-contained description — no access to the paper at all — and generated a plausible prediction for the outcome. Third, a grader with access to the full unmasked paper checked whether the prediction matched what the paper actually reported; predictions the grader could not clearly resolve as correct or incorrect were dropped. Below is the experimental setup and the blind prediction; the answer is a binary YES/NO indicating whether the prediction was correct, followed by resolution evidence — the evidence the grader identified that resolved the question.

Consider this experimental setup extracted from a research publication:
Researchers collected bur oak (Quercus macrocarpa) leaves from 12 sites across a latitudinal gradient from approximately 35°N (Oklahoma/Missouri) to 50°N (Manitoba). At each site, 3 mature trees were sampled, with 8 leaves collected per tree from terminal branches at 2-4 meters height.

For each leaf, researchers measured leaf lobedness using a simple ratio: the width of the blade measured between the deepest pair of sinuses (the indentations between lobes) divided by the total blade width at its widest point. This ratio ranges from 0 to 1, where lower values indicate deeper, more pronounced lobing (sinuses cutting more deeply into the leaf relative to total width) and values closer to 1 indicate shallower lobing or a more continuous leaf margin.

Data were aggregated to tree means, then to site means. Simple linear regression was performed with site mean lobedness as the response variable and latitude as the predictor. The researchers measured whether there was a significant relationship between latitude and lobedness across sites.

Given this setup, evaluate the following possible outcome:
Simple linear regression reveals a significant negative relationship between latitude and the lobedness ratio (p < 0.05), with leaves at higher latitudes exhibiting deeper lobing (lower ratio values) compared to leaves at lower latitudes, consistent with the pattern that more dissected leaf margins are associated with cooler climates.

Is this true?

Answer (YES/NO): NO